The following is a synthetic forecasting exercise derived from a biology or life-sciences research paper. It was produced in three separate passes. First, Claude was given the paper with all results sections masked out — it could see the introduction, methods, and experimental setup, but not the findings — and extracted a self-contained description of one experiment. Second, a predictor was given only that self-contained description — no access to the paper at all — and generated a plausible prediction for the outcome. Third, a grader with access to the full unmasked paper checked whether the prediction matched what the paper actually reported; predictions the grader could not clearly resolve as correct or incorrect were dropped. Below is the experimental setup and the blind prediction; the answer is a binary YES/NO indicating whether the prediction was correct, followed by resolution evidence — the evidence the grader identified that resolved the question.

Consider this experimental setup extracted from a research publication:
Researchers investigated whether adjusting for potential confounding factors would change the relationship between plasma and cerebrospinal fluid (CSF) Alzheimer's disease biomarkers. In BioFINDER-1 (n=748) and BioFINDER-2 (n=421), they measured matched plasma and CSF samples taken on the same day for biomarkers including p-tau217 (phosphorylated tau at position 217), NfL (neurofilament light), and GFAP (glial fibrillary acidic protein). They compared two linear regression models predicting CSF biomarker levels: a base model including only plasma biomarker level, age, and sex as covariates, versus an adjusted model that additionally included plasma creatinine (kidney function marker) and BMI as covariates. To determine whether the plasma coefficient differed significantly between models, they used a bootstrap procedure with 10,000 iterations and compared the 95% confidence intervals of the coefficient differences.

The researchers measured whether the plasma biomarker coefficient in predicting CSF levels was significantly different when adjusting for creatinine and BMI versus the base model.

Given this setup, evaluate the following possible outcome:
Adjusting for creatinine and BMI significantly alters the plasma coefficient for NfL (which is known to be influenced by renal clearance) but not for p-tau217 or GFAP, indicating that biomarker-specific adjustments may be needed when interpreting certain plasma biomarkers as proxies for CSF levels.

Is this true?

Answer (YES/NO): NO